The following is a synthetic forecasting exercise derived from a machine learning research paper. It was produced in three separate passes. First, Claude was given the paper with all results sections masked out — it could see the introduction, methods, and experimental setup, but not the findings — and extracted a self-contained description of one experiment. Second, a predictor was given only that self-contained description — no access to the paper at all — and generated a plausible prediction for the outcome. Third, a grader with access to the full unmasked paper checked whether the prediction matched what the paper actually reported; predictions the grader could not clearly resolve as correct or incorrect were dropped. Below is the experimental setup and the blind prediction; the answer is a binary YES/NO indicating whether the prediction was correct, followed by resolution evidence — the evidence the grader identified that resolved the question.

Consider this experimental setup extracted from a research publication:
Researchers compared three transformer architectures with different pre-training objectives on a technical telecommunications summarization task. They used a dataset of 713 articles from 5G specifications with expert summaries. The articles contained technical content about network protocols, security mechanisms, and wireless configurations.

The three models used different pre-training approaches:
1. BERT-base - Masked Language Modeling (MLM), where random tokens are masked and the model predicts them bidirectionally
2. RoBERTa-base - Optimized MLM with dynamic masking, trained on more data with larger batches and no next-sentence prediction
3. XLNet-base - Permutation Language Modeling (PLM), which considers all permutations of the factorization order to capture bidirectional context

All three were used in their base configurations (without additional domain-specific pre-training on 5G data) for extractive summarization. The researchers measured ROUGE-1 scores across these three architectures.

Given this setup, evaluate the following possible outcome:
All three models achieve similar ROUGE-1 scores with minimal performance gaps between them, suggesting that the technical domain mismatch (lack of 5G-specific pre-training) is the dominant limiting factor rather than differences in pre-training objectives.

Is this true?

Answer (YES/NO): YES